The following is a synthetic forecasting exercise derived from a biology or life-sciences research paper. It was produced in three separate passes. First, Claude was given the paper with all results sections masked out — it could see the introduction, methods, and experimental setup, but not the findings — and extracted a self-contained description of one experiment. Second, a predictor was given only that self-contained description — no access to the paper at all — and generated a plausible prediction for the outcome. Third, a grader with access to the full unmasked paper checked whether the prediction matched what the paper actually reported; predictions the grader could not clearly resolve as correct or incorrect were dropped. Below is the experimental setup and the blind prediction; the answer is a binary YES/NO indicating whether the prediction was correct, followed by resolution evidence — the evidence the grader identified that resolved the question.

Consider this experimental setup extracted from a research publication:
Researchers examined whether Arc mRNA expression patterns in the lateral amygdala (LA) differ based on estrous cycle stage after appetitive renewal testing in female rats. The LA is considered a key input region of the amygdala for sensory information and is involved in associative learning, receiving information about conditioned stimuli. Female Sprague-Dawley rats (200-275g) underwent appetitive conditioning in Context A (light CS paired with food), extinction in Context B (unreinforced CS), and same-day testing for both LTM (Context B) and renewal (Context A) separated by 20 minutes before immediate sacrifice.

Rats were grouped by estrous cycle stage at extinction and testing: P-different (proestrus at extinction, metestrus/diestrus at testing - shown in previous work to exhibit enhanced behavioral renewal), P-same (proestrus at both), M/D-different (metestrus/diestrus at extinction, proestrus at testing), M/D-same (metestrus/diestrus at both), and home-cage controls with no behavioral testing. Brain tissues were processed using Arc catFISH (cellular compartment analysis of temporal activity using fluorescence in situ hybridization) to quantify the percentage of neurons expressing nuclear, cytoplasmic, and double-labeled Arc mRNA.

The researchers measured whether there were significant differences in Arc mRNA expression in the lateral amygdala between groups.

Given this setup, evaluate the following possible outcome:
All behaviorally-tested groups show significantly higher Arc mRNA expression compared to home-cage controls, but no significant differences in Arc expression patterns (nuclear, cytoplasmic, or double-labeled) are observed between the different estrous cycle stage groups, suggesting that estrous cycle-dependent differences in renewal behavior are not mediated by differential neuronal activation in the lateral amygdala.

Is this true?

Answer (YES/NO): NO